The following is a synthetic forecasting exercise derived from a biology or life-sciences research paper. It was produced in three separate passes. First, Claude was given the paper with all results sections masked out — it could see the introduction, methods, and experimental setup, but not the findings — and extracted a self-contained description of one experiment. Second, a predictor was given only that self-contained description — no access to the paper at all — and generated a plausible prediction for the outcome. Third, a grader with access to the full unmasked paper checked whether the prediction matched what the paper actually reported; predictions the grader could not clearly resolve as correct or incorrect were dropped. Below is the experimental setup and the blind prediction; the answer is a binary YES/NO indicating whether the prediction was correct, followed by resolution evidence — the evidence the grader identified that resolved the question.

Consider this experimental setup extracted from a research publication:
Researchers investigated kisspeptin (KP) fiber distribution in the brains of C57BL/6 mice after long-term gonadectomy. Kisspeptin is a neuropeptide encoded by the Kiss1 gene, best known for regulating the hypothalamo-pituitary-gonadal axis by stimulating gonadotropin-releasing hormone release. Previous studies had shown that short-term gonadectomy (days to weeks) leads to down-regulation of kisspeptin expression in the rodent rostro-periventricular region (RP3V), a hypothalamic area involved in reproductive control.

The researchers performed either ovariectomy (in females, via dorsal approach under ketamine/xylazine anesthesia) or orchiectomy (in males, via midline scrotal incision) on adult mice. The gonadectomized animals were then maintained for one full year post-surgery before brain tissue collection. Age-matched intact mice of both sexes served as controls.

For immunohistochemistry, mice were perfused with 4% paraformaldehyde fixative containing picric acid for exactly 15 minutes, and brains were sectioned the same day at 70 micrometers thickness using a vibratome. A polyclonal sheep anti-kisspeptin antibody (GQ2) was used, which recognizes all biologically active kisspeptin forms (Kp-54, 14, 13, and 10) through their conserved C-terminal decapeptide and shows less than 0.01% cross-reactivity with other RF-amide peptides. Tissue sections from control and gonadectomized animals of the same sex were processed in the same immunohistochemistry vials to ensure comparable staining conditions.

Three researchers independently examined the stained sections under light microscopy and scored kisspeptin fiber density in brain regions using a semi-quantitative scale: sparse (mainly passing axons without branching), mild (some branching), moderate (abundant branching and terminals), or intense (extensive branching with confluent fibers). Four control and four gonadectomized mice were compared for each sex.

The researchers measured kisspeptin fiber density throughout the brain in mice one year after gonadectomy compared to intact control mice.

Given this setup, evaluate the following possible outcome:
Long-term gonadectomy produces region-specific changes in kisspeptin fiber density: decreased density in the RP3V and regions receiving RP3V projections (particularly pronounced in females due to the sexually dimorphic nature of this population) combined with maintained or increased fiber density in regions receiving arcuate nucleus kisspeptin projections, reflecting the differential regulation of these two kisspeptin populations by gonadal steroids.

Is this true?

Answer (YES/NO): NO